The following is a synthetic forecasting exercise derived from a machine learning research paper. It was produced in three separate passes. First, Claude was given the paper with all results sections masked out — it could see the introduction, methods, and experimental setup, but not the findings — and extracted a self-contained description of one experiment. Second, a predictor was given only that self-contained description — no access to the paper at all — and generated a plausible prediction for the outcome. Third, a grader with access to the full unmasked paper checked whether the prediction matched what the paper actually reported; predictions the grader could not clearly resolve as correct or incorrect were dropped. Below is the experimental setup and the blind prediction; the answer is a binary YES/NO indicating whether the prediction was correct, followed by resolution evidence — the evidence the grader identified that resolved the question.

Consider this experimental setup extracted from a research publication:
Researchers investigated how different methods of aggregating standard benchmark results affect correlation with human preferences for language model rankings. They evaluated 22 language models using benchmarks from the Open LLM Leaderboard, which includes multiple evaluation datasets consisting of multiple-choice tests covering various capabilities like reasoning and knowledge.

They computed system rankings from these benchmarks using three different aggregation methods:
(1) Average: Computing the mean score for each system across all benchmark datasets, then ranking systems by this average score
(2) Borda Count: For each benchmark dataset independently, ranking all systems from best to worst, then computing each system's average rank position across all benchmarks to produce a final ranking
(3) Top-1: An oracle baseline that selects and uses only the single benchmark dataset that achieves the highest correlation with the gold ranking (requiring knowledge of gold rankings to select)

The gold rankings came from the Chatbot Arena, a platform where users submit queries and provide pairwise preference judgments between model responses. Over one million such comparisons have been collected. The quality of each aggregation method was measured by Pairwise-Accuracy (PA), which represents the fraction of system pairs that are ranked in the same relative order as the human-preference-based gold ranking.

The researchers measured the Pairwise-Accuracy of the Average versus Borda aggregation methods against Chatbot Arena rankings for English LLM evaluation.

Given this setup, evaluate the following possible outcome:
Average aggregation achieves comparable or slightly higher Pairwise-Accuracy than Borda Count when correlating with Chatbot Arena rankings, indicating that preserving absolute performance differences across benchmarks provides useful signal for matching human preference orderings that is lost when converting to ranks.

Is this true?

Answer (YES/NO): NO